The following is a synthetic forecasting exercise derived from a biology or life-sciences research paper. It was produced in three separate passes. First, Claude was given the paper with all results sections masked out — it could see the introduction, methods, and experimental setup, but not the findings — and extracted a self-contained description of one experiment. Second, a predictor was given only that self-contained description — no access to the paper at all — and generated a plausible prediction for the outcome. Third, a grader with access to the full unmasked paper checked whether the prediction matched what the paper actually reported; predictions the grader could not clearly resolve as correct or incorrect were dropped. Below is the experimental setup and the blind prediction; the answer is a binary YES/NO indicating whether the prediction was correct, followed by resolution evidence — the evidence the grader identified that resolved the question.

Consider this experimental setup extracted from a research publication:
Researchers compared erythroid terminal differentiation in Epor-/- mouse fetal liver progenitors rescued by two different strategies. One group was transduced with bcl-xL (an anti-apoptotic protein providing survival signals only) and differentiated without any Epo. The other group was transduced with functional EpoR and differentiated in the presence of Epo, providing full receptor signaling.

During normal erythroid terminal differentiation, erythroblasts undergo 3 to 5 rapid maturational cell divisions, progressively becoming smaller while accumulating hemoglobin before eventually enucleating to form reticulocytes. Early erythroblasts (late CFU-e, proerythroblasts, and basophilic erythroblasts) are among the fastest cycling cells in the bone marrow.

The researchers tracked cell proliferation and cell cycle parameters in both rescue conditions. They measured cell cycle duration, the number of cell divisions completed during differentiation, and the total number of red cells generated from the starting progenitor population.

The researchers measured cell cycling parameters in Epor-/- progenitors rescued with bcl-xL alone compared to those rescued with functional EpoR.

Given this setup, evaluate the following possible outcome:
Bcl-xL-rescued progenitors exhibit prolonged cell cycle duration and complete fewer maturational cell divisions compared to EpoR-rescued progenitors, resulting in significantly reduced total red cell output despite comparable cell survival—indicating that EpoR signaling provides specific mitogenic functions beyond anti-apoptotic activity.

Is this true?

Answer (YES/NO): YES